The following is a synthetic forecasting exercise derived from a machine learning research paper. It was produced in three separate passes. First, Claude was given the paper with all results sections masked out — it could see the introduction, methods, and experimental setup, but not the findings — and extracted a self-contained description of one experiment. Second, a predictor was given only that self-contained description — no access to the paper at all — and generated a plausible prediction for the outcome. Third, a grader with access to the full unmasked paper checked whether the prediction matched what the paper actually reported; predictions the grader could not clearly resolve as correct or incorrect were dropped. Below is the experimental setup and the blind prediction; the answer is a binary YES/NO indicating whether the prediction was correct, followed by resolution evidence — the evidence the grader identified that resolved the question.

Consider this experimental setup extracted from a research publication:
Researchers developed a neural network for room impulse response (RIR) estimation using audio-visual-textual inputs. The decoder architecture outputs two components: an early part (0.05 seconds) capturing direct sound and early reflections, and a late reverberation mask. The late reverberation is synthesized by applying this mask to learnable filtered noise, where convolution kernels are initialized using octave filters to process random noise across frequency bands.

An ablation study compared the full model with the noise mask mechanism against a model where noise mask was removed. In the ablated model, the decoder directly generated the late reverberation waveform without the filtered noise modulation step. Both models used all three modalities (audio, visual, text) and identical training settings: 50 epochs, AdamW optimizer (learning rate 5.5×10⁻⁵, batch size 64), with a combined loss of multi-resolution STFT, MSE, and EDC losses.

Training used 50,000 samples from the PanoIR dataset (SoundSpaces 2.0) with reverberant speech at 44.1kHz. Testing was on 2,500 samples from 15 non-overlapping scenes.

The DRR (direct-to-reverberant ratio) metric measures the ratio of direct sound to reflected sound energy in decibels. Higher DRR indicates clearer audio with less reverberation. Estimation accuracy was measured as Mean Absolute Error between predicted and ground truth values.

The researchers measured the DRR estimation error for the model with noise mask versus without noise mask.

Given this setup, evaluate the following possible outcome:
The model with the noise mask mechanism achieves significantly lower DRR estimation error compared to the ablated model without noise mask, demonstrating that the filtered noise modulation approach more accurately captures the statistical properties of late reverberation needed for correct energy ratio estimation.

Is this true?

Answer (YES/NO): YES